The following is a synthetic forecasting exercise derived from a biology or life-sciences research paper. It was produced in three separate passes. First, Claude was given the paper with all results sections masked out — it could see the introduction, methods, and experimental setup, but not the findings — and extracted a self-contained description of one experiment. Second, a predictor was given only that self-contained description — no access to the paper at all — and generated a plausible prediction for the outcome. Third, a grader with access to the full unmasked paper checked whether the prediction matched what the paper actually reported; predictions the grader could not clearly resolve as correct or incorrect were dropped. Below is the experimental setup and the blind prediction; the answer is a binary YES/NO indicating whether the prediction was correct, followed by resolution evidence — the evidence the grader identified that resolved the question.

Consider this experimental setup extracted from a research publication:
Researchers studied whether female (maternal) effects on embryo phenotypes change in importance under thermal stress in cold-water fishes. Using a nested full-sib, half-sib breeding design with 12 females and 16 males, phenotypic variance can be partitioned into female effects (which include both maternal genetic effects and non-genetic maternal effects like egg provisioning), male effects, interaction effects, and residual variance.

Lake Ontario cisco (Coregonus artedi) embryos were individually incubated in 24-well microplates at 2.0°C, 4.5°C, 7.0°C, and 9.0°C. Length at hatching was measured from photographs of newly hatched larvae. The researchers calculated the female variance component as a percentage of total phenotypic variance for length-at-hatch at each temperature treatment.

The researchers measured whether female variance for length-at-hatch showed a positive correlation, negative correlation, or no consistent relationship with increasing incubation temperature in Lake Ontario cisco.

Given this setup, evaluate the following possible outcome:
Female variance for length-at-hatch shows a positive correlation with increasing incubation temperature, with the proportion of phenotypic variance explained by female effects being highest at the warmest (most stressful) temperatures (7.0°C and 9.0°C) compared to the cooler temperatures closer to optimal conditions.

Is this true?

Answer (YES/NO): NO